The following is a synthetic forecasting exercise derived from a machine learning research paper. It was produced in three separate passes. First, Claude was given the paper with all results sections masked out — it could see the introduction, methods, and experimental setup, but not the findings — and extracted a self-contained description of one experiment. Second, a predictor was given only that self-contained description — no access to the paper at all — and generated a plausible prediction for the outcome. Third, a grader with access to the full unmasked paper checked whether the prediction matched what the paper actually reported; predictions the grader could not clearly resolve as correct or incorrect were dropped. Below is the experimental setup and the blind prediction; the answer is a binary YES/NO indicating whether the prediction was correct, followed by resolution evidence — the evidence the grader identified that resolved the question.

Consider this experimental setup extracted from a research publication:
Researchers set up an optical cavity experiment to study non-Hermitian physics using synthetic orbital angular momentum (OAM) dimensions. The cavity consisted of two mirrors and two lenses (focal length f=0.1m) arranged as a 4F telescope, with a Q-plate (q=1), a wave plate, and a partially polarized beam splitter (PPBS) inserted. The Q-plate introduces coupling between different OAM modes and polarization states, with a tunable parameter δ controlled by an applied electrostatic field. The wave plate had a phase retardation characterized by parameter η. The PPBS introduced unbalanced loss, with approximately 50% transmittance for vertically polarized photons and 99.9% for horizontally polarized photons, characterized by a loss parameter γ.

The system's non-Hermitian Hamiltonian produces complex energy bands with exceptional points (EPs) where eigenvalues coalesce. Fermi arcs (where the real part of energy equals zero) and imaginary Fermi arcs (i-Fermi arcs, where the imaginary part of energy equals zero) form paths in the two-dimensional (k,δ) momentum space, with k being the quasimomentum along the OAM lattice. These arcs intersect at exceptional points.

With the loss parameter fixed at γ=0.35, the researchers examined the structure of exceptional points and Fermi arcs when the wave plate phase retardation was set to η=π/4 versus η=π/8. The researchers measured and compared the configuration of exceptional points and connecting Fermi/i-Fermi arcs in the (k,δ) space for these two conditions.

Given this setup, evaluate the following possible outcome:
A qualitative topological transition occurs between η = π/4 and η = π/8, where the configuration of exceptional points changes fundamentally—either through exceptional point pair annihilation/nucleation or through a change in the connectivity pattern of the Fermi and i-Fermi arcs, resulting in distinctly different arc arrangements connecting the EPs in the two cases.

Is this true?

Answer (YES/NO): NO